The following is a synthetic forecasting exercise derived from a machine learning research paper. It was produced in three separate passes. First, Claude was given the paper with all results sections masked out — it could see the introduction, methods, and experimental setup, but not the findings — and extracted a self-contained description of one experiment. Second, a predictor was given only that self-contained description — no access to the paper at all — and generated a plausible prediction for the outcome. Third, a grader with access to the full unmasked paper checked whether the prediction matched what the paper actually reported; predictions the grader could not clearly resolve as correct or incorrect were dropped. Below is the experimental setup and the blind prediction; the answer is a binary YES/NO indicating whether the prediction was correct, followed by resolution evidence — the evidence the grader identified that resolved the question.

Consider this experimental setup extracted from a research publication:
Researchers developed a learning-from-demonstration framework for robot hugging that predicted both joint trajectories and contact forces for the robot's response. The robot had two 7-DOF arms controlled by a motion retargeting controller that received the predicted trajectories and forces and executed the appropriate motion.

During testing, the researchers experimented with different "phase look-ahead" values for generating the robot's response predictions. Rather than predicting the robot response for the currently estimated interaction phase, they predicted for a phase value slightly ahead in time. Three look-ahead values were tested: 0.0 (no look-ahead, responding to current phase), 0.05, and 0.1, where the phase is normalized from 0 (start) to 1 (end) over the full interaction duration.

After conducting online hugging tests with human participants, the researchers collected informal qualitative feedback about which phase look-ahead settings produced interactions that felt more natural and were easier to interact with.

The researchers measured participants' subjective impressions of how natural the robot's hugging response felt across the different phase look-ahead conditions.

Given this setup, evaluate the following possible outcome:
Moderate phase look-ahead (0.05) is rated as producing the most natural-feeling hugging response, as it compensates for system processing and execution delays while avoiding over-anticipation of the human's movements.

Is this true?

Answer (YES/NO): YES